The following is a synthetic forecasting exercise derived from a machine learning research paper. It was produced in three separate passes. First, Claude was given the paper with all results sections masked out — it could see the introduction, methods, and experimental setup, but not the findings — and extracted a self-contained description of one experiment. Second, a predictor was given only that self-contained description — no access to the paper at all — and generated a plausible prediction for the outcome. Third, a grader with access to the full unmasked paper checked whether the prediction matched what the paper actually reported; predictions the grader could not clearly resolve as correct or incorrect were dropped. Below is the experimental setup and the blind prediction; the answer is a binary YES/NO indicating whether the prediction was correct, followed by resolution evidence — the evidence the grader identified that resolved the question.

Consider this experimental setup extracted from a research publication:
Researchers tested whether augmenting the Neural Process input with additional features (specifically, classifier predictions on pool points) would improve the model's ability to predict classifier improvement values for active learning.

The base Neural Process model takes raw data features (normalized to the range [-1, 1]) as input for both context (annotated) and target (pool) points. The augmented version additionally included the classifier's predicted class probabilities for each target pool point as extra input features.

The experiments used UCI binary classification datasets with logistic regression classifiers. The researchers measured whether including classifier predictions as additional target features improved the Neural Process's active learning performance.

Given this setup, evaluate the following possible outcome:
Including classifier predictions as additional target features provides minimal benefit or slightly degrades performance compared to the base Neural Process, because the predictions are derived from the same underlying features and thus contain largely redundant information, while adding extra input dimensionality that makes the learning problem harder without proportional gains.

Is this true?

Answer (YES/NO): YES